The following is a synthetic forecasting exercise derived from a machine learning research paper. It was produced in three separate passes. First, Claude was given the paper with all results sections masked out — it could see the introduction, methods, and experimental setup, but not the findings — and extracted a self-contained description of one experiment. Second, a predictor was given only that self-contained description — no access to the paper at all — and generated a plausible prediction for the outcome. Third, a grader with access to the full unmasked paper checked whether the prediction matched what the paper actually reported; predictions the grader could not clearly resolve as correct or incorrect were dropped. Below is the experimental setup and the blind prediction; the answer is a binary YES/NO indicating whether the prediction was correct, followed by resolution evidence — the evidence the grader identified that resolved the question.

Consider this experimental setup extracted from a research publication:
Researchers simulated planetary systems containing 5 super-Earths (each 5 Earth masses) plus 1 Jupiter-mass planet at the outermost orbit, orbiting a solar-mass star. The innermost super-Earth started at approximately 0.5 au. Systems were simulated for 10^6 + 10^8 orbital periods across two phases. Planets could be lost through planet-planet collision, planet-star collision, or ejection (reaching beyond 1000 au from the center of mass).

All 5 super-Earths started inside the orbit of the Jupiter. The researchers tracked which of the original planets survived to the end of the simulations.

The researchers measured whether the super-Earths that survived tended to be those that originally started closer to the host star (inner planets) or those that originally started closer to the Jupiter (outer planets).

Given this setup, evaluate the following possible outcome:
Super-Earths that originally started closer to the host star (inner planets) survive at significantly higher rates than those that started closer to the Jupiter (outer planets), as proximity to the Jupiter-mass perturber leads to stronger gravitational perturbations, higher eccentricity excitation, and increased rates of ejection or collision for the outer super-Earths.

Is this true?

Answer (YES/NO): YES